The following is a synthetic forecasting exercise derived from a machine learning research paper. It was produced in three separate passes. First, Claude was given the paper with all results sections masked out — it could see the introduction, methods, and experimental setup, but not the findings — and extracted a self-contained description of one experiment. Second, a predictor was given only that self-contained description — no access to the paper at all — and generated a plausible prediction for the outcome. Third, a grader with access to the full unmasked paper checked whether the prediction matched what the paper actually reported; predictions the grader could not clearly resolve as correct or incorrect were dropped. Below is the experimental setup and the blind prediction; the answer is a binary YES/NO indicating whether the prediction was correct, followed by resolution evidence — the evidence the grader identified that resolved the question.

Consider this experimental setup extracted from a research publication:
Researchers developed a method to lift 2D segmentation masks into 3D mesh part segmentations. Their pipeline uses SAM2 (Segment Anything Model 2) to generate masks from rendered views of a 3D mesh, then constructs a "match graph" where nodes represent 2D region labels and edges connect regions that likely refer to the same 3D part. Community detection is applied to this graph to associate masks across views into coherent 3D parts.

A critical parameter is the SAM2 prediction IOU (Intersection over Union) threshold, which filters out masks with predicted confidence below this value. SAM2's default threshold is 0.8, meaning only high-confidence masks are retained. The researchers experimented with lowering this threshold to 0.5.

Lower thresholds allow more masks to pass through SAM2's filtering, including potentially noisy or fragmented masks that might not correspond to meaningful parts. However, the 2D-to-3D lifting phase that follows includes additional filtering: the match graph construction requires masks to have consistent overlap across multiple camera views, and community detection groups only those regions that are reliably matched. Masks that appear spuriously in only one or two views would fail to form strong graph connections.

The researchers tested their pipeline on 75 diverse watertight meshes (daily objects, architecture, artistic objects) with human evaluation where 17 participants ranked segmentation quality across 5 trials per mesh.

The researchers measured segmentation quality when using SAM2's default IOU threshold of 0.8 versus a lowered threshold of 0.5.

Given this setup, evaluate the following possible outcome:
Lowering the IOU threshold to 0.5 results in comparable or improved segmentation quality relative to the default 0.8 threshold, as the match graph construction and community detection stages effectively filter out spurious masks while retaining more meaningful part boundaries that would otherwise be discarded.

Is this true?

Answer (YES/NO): YES